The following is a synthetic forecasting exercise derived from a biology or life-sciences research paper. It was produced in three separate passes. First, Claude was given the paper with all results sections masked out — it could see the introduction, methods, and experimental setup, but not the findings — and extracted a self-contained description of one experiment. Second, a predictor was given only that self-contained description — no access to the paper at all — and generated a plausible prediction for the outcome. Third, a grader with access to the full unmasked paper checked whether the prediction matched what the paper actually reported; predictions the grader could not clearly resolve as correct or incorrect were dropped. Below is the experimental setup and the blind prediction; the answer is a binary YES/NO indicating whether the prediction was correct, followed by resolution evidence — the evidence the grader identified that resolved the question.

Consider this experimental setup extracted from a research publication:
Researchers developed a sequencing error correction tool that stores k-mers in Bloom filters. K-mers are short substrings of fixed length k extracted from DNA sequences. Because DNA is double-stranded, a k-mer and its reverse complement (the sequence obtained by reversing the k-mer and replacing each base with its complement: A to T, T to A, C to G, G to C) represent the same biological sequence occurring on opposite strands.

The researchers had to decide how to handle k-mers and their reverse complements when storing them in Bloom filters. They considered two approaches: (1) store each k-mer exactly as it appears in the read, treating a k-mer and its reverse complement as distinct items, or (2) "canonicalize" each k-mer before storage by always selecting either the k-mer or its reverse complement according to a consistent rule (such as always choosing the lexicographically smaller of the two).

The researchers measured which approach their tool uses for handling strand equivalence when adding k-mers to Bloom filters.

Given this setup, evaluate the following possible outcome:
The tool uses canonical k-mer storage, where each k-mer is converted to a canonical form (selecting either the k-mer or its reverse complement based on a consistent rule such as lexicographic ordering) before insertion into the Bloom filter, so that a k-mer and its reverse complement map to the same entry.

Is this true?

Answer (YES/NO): YES